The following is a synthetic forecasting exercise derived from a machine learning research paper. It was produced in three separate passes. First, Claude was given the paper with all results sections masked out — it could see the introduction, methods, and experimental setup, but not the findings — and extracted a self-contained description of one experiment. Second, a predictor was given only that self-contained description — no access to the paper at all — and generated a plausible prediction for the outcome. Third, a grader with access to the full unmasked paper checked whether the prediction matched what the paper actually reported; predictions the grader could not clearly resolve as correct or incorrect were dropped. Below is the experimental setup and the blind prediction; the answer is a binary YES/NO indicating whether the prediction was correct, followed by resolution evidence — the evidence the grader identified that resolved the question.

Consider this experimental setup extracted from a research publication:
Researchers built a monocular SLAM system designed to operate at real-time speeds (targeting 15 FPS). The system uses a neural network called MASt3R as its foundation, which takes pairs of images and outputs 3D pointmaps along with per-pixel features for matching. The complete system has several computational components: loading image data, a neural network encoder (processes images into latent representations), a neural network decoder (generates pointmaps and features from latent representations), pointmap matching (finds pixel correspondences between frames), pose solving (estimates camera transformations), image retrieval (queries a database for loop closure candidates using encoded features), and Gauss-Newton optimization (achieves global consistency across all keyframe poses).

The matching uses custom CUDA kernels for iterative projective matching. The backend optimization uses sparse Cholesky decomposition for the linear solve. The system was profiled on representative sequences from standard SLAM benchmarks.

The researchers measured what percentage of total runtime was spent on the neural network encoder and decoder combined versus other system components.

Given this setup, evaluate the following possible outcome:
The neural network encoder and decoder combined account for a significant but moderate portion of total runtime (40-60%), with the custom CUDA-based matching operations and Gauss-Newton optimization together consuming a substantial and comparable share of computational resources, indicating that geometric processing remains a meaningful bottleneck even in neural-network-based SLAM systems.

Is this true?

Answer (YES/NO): NO